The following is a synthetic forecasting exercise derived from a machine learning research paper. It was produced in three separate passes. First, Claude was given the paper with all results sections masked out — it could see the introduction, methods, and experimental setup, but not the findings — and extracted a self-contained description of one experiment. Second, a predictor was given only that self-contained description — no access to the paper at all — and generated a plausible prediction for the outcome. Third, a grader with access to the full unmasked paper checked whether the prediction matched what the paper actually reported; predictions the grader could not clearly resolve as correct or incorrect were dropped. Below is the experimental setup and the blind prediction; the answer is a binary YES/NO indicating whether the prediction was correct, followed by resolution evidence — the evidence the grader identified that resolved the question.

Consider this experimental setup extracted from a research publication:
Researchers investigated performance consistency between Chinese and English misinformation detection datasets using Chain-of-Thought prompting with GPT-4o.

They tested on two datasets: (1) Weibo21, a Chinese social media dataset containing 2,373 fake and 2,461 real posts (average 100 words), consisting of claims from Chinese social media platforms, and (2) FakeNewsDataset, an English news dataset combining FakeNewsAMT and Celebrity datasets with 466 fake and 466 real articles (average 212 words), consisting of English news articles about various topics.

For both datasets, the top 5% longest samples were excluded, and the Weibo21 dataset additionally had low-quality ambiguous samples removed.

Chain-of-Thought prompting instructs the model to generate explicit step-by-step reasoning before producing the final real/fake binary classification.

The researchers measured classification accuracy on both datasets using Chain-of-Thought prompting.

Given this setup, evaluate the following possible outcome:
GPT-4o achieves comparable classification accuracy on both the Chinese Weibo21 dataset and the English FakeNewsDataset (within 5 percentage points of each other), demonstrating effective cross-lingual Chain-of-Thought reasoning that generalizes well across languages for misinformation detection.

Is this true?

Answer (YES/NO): YES